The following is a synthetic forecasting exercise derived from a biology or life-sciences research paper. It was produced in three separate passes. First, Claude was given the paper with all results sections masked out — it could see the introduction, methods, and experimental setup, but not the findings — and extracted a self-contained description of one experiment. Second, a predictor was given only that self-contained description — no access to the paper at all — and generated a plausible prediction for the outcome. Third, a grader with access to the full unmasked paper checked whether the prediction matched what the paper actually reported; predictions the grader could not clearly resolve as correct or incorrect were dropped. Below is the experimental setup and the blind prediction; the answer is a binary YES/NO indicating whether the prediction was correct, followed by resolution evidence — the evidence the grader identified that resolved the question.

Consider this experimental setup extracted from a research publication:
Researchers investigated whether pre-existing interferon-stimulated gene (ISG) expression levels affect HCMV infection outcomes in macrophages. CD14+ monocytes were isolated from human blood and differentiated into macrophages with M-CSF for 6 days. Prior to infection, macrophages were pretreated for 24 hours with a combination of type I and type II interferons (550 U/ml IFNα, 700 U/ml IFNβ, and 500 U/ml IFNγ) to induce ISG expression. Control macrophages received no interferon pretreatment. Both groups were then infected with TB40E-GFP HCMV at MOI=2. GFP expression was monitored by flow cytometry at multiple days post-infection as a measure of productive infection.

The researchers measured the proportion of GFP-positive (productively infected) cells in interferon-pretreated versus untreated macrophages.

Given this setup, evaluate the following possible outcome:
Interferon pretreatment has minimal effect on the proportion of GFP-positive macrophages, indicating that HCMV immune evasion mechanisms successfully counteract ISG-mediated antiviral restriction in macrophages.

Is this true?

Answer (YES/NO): NO